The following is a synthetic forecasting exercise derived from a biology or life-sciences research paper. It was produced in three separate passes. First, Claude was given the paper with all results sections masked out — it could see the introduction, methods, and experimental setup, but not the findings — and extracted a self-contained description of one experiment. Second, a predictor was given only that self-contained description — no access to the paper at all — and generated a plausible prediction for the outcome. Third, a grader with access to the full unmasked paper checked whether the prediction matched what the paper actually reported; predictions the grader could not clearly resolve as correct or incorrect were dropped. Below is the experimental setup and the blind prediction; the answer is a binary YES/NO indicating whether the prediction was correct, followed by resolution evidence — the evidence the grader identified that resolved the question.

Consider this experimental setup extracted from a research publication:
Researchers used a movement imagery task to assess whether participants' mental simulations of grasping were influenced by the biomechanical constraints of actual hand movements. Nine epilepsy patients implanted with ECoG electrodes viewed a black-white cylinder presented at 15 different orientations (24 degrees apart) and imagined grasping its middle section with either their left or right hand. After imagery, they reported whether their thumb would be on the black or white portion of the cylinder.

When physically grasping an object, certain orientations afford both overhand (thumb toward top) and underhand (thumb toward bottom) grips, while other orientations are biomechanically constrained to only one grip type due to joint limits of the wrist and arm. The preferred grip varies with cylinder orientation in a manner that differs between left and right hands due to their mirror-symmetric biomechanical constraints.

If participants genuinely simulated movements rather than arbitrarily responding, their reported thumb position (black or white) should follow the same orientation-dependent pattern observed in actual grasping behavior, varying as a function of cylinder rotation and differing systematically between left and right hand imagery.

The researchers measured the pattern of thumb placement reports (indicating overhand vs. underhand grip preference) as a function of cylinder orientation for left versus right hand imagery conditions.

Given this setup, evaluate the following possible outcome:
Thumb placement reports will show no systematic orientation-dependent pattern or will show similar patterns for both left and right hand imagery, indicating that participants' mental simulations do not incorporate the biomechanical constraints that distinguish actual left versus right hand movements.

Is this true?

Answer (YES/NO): NO